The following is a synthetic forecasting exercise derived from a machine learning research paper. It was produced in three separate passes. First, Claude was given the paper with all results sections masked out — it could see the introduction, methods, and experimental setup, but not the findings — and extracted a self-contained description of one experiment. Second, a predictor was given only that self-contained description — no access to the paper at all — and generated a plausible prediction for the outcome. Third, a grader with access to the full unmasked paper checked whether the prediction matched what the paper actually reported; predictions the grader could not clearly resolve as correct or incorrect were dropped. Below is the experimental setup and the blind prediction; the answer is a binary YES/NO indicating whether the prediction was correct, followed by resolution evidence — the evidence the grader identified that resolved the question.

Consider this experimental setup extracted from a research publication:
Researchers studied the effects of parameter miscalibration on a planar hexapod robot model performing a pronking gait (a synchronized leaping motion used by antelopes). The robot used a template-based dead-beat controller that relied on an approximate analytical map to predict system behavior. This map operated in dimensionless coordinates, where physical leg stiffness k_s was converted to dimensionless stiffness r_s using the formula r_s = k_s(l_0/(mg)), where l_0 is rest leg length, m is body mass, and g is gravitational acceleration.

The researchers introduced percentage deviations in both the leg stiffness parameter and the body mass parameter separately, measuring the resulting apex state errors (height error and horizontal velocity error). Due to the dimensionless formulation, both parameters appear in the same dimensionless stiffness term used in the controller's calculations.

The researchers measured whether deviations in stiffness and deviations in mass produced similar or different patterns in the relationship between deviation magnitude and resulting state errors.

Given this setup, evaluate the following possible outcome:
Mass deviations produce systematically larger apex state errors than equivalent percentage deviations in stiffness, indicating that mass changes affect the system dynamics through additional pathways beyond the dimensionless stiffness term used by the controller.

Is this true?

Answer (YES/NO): NO